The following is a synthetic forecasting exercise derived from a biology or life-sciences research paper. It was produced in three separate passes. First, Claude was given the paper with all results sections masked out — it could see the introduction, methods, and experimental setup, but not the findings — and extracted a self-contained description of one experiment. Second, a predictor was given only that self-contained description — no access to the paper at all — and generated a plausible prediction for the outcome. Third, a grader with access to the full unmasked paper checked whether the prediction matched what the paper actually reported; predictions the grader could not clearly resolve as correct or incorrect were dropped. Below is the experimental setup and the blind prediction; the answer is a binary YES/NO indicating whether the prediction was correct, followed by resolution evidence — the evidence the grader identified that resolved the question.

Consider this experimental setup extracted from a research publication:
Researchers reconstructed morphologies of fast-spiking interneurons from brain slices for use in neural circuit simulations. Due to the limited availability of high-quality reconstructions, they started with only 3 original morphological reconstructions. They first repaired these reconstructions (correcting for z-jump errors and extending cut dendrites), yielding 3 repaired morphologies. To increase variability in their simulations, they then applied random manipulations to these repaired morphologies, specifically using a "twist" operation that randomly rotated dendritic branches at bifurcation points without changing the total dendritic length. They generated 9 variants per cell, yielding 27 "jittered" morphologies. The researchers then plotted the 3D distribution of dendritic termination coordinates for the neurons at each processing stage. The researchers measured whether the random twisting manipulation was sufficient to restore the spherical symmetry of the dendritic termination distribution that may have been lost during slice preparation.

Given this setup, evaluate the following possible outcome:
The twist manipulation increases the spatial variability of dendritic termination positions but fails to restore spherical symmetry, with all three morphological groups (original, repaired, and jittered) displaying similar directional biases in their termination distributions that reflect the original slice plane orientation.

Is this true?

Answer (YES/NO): NO